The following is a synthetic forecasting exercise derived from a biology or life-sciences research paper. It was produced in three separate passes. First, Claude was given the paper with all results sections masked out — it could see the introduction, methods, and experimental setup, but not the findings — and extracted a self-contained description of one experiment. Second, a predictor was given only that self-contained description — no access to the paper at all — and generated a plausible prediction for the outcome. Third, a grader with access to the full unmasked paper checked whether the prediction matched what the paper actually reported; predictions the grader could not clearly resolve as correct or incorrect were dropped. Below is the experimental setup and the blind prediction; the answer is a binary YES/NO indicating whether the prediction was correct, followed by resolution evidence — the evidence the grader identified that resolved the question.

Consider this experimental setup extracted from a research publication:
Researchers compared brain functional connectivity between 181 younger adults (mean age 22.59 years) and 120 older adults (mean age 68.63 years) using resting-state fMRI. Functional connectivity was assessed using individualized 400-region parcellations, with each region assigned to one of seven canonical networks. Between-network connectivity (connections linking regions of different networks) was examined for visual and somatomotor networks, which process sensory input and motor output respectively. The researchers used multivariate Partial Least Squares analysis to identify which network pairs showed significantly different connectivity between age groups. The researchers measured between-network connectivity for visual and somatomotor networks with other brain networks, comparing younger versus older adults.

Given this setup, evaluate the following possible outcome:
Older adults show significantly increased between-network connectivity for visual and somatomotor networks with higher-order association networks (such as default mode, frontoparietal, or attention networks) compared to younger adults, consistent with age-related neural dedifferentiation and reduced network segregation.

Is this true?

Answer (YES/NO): YES